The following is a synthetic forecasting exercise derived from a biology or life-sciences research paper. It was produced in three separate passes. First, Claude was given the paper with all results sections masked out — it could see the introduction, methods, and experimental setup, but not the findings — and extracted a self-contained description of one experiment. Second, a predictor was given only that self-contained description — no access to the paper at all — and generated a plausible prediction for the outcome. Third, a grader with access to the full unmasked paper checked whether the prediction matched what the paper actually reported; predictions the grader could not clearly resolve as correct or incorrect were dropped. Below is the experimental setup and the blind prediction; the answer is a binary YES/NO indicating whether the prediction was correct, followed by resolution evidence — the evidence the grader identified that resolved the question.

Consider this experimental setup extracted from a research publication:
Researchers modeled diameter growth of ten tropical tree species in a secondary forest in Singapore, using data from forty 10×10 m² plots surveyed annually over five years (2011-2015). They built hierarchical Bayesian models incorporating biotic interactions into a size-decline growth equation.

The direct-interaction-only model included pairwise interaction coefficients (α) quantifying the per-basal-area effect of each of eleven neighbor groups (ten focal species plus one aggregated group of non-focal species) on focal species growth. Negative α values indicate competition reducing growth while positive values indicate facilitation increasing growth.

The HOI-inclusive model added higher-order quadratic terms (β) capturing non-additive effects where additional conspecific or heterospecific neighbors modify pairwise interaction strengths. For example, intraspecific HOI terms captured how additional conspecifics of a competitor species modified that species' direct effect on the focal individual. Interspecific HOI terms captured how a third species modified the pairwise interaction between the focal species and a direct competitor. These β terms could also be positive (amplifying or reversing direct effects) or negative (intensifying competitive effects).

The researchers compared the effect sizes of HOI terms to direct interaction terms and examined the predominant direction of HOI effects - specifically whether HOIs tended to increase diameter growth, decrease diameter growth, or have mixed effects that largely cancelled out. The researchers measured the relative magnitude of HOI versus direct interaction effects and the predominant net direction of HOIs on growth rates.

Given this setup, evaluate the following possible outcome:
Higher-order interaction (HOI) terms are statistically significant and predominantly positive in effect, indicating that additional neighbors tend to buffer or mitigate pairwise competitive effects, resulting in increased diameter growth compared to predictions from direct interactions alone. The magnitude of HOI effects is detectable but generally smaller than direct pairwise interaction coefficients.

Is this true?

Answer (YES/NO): NO